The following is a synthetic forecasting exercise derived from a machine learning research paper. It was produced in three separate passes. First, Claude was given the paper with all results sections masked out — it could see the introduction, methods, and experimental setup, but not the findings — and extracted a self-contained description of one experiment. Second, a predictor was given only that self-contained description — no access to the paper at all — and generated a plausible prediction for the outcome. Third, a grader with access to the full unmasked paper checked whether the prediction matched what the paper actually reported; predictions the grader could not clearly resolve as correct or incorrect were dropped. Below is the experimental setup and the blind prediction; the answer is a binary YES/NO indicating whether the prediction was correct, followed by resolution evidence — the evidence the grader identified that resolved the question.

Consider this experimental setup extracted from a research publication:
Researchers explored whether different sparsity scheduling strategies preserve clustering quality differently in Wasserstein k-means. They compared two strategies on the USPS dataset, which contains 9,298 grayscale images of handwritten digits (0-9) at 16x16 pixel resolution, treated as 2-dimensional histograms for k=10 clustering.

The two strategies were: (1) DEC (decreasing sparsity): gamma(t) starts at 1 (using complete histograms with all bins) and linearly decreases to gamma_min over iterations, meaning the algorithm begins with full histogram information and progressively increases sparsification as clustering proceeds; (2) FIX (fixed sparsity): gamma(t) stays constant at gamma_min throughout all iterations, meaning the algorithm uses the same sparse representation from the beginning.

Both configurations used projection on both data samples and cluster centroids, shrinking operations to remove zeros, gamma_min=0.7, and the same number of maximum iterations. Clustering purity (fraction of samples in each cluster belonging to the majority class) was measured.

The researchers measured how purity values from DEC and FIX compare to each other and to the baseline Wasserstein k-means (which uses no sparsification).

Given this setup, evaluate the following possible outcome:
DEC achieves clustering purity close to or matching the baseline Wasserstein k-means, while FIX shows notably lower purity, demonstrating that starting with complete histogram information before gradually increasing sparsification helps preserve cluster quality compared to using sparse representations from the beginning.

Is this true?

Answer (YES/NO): NO